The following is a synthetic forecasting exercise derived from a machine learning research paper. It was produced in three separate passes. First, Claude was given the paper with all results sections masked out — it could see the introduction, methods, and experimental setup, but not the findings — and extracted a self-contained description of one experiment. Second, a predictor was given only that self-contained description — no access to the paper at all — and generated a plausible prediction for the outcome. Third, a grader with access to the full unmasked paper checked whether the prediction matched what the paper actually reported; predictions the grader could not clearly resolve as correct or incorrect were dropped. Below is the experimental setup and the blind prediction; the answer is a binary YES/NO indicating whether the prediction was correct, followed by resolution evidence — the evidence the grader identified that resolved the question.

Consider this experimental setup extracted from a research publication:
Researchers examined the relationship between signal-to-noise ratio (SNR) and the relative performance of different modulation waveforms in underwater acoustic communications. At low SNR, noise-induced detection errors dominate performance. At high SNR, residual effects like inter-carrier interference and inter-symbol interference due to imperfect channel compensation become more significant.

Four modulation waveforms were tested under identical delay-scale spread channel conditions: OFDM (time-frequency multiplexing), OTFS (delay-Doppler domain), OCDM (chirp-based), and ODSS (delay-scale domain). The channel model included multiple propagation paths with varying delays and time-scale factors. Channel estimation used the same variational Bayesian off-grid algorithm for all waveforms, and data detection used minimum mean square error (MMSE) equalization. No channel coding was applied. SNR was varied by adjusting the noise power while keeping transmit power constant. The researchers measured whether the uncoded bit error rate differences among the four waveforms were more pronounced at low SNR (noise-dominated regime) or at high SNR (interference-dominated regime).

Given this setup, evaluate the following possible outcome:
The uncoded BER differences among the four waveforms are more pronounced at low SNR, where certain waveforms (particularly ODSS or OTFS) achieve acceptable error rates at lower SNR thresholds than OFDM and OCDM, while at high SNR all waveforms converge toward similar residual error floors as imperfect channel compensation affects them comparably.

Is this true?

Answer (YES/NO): NO